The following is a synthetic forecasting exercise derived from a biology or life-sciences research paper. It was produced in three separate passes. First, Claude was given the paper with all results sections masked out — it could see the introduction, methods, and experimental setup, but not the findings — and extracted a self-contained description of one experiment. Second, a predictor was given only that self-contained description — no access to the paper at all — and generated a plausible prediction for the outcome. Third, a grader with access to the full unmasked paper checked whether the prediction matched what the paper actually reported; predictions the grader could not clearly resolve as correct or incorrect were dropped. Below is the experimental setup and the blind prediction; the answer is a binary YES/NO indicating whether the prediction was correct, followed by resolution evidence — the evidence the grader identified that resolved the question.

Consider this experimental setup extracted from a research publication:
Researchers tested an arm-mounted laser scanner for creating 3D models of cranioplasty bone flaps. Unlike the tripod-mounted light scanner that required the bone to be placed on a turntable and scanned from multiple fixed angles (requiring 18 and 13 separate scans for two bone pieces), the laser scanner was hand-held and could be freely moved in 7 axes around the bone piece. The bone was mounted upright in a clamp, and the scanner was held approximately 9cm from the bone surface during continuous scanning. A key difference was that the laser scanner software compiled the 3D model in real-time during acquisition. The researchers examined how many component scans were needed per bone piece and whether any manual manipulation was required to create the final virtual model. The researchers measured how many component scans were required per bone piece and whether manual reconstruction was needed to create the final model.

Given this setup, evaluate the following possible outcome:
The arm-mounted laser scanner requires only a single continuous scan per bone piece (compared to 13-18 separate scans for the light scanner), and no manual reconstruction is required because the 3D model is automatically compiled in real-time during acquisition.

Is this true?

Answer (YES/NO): NO